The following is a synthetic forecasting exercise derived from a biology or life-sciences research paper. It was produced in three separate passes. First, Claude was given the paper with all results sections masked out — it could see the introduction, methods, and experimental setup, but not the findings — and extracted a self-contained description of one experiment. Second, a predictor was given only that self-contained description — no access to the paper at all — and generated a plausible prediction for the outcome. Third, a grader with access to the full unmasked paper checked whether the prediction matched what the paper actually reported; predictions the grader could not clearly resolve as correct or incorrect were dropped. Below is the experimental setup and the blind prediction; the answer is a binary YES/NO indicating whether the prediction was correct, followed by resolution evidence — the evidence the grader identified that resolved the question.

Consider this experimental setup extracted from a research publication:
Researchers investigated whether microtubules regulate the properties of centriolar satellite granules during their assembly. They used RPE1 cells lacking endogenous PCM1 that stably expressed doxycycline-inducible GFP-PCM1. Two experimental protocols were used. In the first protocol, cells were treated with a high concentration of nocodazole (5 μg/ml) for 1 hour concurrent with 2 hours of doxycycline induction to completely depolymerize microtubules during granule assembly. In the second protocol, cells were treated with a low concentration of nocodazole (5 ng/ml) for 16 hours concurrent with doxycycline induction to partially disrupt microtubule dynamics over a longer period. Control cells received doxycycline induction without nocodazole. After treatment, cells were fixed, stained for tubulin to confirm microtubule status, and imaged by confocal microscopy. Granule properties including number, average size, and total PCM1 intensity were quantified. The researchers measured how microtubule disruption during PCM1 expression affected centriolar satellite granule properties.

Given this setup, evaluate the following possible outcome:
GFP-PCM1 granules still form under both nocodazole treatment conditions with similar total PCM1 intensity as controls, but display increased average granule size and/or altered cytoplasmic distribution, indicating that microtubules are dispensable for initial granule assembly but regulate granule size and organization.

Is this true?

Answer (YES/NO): NO